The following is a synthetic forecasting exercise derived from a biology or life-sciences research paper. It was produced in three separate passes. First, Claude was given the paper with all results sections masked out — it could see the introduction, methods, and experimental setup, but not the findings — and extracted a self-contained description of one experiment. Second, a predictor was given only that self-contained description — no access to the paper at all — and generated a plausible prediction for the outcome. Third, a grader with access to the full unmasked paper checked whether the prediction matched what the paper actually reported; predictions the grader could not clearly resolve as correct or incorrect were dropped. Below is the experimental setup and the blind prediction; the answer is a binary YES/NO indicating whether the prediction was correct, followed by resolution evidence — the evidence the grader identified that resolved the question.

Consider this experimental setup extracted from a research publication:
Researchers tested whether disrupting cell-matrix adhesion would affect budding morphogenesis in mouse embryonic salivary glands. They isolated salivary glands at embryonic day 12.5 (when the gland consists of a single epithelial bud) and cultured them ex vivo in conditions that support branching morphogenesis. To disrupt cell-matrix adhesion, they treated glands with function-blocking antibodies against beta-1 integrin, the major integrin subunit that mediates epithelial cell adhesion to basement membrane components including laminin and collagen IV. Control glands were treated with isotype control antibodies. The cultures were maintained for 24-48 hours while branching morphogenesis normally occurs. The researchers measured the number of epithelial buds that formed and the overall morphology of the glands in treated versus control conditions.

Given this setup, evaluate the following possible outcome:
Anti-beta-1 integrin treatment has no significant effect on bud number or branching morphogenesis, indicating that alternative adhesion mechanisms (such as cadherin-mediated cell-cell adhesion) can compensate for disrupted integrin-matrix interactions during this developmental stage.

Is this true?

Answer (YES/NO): NO